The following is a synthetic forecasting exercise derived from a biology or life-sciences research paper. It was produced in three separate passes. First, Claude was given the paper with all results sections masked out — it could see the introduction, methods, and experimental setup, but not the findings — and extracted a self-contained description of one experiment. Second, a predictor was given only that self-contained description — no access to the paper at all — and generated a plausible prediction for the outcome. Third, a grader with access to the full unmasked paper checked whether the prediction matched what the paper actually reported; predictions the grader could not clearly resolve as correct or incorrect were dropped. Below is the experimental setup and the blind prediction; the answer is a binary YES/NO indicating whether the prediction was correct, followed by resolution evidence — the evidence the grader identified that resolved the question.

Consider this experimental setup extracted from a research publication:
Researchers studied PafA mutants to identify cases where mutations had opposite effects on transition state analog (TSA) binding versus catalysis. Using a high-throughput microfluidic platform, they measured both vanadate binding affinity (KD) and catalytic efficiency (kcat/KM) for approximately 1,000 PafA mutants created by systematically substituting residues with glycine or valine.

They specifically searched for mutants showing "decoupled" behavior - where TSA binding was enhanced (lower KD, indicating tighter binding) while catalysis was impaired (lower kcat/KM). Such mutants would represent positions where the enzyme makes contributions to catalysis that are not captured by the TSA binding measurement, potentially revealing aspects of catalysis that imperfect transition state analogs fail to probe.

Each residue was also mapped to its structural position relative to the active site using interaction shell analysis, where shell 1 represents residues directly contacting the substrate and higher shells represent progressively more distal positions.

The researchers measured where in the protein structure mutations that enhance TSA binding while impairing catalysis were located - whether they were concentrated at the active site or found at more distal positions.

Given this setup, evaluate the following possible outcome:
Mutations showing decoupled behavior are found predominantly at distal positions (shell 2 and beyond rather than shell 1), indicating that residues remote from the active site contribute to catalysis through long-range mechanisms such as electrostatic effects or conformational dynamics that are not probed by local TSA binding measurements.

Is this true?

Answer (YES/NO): YES